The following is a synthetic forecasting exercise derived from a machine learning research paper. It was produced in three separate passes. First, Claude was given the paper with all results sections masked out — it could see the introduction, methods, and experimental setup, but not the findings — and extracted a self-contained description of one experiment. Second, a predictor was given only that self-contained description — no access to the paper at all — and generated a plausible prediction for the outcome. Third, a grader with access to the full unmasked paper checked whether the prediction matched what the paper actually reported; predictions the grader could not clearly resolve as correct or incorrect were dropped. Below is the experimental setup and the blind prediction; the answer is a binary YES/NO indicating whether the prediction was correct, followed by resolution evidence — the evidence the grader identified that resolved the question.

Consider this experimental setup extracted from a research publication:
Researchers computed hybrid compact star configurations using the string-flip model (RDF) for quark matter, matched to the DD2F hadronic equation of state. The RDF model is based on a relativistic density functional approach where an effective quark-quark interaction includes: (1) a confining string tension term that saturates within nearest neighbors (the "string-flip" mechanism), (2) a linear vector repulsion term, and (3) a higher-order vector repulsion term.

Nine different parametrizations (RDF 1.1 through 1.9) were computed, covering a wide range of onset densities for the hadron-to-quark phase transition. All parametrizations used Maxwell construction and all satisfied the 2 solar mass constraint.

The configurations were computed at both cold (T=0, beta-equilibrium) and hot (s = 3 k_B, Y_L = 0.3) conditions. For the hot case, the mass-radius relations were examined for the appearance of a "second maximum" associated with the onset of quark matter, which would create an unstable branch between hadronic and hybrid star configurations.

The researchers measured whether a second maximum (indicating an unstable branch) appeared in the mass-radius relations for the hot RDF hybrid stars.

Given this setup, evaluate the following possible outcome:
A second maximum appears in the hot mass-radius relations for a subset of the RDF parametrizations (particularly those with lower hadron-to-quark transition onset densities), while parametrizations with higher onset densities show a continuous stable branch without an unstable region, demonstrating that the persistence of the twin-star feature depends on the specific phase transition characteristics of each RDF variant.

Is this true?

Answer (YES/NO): NO